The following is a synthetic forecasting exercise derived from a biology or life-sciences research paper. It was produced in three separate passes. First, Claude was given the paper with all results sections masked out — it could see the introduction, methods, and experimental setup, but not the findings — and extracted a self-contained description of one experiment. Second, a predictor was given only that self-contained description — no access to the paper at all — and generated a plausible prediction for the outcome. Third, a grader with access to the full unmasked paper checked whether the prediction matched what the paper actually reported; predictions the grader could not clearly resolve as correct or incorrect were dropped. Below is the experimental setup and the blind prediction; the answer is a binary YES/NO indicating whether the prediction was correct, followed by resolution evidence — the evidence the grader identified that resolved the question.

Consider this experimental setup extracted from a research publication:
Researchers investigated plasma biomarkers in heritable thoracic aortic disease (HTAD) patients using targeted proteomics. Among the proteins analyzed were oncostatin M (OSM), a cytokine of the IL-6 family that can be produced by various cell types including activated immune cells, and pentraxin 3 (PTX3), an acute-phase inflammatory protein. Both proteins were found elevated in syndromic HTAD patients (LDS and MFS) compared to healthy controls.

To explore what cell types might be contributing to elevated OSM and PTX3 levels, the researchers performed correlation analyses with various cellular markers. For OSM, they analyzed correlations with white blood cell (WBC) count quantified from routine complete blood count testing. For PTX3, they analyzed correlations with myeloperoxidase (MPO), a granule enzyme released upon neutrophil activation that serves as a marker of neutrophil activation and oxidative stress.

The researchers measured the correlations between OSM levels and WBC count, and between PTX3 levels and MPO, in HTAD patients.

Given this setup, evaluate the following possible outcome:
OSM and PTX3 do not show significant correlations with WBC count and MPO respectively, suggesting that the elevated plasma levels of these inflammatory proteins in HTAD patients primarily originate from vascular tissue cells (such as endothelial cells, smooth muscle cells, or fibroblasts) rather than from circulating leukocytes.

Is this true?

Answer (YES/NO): NO